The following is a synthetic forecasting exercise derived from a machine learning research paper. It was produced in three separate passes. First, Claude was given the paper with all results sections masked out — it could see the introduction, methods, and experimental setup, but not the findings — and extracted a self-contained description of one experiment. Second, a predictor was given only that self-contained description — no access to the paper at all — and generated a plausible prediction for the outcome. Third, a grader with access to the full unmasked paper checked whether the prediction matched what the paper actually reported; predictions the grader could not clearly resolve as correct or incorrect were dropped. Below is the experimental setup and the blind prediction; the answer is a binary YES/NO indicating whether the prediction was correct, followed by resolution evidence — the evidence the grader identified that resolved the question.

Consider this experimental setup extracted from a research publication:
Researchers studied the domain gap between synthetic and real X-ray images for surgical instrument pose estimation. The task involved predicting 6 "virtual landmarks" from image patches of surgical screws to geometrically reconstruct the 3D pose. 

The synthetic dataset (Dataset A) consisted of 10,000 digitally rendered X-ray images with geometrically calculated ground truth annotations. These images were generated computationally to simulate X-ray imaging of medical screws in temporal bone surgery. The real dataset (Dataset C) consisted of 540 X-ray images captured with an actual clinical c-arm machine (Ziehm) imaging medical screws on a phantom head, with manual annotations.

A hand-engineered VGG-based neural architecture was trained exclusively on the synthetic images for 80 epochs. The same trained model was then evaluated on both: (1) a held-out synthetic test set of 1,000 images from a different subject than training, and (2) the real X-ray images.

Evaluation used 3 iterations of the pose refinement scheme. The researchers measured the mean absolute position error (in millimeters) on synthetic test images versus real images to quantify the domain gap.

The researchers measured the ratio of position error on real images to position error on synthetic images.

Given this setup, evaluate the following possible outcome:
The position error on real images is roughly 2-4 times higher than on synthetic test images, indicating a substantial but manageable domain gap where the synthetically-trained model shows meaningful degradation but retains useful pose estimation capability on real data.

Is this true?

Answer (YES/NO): NO